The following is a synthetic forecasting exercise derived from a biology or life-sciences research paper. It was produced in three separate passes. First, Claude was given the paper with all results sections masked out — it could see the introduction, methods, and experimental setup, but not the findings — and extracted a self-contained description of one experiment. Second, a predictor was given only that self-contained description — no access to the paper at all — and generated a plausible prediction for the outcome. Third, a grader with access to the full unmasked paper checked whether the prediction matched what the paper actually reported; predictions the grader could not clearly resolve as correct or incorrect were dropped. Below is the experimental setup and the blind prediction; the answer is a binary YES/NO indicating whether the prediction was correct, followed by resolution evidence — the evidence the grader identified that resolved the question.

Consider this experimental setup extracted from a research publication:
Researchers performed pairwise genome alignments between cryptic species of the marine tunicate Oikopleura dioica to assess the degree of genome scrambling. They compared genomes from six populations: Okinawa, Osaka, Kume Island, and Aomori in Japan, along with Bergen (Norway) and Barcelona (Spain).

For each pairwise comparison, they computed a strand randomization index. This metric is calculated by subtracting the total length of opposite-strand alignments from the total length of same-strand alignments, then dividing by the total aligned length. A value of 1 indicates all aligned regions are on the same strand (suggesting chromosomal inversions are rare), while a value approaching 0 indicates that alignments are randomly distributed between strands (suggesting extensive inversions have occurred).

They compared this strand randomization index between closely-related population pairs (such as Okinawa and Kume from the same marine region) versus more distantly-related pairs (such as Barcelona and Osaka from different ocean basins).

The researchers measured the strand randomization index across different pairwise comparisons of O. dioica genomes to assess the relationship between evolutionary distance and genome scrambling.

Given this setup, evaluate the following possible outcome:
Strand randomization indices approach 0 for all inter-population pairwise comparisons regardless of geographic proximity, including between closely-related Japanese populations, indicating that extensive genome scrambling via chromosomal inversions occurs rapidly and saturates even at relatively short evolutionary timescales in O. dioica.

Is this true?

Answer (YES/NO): NO